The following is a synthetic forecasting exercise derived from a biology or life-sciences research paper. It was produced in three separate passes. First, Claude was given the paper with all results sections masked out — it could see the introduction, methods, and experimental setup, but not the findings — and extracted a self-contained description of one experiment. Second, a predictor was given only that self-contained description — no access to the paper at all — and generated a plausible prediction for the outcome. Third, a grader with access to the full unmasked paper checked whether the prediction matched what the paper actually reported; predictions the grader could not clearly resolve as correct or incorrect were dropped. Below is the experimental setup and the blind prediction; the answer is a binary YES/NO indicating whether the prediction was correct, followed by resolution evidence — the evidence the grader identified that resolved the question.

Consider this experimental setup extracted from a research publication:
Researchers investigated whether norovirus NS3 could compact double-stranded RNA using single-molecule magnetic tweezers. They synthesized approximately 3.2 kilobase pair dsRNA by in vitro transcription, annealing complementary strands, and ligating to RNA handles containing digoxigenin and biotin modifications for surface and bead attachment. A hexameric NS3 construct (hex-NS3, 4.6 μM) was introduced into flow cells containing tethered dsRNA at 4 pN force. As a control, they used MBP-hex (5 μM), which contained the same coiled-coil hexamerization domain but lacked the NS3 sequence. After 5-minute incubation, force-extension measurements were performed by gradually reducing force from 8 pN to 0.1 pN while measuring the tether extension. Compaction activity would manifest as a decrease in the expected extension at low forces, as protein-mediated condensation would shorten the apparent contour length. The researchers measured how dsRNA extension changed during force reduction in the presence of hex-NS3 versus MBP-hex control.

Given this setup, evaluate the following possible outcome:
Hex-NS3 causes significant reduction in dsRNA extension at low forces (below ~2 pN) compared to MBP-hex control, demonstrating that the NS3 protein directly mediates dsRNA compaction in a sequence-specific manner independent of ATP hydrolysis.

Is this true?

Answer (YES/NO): NO